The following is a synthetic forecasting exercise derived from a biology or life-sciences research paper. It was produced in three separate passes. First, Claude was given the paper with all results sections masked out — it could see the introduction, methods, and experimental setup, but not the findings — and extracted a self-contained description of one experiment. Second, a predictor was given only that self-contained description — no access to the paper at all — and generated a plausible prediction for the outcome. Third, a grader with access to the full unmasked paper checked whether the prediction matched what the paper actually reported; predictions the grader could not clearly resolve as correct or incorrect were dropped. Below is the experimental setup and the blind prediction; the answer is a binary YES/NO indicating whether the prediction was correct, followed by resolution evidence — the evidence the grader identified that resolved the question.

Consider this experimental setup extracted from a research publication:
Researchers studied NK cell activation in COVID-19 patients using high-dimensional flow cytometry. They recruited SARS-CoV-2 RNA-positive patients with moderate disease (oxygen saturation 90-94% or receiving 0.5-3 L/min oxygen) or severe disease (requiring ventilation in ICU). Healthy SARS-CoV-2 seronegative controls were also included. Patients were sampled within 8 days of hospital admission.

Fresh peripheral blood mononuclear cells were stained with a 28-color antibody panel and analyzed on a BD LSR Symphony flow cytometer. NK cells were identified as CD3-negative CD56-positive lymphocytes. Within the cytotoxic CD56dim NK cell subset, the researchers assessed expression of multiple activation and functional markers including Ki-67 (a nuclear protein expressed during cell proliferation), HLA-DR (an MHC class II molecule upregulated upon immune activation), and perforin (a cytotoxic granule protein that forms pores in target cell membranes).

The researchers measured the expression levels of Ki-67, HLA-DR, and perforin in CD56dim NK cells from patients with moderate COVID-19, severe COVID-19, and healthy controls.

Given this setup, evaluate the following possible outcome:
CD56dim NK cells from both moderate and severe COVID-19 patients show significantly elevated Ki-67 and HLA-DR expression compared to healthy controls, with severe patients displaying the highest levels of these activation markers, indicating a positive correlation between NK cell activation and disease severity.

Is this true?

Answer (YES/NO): NO